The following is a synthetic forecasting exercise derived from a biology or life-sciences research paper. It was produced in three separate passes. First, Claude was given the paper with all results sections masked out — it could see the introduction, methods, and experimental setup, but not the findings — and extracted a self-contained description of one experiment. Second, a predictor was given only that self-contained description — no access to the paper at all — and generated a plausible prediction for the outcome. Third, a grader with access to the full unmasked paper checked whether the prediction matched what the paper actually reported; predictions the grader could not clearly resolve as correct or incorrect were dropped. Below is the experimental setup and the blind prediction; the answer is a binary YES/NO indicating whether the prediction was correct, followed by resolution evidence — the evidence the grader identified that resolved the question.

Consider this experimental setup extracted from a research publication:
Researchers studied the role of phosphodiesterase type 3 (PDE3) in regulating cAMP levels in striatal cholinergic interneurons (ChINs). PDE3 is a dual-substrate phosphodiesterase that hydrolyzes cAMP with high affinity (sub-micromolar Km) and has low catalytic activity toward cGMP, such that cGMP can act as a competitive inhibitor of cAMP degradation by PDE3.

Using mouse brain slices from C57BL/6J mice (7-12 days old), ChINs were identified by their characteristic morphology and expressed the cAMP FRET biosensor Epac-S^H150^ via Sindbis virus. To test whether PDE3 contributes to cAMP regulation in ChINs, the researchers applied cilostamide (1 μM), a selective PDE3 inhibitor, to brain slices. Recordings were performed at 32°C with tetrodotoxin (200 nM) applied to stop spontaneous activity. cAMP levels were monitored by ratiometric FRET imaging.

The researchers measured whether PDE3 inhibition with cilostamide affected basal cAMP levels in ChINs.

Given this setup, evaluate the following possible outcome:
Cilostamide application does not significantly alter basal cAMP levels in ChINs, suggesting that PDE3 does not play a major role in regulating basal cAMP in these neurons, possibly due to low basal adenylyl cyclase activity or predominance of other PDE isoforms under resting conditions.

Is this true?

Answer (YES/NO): YES